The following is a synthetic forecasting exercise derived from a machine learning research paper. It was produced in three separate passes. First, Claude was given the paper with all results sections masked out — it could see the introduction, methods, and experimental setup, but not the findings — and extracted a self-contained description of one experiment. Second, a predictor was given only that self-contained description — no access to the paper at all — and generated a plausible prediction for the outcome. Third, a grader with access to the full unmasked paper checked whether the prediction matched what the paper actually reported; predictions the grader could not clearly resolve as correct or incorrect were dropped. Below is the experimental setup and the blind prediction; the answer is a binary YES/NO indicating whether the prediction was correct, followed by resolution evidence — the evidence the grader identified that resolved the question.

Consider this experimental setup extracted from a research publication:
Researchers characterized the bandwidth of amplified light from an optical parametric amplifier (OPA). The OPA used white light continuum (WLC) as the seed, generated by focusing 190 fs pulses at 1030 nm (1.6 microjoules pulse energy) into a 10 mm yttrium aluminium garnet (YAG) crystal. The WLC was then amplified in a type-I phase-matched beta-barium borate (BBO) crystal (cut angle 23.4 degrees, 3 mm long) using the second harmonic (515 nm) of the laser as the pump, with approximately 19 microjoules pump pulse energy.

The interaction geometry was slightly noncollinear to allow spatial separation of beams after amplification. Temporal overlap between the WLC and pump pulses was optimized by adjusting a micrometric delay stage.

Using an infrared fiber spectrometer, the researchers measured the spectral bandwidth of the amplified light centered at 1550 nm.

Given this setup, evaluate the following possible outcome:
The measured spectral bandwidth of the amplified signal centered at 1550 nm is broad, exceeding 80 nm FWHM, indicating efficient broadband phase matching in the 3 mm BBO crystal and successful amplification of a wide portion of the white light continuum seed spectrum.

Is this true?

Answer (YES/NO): NO